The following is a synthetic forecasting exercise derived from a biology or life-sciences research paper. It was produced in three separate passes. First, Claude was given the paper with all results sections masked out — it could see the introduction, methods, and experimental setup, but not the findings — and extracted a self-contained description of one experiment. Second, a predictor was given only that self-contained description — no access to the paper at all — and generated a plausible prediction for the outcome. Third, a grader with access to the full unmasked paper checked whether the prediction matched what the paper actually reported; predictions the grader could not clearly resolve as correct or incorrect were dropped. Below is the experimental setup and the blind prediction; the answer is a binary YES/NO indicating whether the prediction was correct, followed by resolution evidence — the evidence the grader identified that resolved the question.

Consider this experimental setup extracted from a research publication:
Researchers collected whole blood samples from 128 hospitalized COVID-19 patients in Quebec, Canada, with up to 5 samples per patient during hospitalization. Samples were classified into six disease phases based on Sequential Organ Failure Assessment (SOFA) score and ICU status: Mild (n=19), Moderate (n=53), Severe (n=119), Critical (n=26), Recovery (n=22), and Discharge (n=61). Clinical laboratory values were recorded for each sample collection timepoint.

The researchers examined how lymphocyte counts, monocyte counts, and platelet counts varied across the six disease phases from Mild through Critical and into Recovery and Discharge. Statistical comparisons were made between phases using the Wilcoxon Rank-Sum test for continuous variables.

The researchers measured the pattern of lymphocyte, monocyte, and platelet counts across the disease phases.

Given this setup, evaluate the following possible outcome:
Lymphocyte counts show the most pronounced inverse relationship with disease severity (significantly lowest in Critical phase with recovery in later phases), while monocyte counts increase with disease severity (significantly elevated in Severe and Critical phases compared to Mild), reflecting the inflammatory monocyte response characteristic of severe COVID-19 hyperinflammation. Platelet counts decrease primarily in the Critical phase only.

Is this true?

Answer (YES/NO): NO